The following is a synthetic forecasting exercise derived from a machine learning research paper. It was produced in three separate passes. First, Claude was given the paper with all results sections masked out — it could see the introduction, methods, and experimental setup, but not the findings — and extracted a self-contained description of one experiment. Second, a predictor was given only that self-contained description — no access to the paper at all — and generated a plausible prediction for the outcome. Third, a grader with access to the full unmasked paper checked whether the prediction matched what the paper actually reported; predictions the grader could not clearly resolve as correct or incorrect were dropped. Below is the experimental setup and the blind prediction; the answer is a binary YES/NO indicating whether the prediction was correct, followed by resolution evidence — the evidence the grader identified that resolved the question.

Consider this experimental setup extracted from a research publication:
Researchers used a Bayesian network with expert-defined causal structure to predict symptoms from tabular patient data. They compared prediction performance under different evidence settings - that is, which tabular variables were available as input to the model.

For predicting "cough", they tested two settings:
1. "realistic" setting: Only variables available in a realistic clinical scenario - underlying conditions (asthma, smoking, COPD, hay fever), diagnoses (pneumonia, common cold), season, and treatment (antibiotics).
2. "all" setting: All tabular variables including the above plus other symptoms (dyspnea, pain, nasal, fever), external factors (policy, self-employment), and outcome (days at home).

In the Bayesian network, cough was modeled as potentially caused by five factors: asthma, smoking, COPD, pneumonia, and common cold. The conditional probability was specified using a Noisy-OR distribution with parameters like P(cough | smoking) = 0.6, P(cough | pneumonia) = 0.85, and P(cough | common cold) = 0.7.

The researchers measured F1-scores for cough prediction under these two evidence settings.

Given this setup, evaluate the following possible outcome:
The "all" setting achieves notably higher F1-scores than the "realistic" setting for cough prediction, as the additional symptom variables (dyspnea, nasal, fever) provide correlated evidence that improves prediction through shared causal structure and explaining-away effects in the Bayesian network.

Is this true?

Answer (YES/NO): NO